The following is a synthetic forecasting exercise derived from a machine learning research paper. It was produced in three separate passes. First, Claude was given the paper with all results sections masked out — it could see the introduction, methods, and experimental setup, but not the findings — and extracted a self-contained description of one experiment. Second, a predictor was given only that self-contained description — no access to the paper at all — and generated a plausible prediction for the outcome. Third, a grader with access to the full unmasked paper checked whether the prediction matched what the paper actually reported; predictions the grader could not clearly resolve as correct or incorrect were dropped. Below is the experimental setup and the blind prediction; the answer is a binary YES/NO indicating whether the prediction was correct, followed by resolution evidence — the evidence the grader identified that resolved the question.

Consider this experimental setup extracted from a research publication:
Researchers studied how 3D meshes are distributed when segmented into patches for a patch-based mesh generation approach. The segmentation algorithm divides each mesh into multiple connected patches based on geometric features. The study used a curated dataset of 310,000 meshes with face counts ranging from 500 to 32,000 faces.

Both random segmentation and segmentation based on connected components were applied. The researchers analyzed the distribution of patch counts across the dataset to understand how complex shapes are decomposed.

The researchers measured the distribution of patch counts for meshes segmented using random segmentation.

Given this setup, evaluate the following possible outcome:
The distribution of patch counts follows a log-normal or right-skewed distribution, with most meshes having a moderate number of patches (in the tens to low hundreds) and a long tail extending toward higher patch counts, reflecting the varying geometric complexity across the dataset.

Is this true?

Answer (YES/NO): NO